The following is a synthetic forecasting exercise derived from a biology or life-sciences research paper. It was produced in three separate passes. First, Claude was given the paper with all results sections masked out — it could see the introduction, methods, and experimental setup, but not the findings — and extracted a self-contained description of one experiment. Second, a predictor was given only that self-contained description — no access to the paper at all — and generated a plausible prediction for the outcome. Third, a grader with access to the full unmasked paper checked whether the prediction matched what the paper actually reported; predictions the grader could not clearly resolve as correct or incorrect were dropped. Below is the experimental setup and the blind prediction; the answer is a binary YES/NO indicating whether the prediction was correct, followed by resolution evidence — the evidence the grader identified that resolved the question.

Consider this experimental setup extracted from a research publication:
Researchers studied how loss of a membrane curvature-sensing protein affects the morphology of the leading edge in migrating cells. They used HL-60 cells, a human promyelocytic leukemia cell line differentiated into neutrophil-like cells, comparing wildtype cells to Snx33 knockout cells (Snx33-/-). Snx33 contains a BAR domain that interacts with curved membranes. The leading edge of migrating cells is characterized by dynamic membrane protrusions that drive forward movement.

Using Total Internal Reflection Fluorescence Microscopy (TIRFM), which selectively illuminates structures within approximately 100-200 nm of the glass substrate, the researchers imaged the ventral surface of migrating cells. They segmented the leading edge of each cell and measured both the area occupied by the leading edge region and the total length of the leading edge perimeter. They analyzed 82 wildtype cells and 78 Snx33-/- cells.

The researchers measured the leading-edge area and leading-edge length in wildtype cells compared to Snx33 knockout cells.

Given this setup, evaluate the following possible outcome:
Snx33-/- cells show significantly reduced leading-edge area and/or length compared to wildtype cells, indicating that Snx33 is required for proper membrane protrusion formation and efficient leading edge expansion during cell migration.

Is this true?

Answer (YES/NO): NO